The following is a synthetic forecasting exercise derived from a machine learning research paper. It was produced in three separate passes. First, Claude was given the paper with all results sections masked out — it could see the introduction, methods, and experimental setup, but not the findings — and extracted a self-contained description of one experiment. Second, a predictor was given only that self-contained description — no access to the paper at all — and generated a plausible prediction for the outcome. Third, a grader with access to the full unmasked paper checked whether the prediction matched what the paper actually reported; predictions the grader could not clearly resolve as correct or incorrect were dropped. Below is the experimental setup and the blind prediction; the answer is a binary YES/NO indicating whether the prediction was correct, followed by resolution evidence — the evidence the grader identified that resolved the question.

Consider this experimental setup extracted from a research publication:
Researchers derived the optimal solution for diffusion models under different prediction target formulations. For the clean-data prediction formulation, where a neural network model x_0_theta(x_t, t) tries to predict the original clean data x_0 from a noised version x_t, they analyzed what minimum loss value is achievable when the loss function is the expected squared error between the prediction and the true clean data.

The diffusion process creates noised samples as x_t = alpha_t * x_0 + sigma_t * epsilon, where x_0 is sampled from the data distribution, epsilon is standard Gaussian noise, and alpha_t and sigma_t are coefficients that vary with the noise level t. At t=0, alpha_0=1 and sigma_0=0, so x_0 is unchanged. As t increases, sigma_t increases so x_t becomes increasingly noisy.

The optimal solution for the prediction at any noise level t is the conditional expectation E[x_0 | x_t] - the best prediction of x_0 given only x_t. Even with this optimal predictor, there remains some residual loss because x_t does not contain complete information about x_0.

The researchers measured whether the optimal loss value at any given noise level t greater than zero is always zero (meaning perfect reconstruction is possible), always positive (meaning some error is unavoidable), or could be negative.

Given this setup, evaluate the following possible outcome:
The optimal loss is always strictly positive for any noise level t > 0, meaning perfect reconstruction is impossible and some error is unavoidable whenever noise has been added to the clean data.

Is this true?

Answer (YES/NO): NO